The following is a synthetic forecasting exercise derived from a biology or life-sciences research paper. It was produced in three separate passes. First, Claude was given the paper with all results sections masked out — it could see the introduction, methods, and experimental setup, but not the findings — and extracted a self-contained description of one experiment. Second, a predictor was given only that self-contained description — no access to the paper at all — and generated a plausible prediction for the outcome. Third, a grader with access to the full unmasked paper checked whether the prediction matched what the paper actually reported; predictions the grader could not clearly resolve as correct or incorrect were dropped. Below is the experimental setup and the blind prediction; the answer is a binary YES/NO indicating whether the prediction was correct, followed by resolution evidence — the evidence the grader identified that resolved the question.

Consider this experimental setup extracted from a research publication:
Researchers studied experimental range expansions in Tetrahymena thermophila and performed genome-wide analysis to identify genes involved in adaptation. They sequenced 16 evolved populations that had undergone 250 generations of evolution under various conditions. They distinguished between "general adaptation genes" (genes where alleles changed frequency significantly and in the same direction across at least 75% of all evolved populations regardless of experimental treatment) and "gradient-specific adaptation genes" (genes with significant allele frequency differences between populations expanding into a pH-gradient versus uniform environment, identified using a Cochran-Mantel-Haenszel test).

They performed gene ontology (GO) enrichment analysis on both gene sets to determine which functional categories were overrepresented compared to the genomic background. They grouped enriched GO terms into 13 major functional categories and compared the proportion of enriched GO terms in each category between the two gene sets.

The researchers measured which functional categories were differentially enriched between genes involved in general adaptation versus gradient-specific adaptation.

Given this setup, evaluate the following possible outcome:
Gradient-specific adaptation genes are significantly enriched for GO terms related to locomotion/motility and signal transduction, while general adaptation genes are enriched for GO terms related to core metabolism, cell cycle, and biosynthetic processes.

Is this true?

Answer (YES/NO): NO